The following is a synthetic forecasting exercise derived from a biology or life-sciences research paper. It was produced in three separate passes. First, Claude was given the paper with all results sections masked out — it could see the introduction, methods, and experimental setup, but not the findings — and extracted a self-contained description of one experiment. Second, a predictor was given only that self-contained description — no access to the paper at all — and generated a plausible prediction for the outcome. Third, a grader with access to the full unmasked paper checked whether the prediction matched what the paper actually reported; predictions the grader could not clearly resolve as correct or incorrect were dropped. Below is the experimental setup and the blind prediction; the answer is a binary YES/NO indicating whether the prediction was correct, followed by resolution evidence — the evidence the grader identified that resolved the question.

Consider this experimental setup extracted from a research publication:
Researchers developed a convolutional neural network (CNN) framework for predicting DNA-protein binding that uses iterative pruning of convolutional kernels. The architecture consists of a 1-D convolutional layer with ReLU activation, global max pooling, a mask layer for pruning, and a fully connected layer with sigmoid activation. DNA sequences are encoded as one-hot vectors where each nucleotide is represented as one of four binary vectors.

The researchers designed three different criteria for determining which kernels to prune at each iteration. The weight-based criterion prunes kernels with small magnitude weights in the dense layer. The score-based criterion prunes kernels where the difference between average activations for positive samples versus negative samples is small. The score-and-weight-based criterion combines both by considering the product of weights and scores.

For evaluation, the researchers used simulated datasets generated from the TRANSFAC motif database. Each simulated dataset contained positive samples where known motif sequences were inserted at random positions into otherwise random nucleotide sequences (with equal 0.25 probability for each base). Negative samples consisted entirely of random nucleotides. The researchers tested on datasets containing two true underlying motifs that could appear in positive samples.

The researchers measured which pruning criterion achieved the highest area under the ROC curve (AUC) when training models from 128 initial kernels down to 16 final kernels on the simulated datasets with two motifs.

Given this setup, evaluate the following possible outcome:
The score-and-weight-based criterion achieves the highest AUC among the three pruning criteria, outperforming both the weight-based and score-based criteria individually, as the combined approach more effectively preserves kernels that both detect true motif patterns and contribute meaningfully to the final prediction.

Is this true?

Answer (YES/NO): NO